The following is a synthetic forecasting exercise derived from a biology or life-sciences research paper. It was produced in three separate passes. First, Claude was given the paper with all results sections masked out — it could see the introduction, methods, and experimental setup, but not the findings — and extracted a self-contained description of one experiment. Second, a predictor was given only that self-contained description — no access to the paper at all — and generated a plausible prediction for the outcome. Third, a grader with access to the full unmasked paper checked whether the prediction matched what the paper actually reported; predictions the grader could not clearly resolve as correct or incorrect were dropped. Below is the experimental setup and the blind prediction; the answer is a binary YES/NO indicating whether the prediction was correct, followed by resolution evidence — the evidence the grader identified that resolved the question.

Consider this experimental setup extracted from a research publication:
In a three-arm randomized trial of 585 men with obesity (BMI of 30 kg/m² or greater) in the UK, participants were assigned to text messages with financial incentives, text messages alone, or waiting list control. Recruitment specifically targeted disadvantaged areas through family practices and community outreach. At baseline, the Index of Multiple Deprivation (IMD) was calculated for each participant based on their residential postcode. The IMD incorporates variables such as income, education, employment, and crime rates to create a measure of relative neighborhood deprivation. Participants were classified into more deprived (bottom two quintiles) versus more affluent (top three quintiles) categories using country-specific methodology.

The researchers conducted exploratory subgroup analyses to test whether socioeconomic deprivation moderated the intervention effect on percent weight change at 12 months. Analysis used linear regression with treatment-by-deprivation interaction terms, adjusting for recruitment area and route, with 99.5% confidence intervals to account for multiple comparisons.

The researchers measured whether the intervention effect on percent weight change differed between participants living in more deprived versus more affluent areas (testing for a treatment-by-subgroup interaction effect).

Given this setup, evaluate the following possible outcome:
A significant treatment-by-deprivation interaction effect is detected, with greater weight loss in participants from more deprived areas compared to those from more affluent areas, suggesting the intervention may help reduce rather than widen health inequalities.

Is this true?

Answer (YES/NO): NO